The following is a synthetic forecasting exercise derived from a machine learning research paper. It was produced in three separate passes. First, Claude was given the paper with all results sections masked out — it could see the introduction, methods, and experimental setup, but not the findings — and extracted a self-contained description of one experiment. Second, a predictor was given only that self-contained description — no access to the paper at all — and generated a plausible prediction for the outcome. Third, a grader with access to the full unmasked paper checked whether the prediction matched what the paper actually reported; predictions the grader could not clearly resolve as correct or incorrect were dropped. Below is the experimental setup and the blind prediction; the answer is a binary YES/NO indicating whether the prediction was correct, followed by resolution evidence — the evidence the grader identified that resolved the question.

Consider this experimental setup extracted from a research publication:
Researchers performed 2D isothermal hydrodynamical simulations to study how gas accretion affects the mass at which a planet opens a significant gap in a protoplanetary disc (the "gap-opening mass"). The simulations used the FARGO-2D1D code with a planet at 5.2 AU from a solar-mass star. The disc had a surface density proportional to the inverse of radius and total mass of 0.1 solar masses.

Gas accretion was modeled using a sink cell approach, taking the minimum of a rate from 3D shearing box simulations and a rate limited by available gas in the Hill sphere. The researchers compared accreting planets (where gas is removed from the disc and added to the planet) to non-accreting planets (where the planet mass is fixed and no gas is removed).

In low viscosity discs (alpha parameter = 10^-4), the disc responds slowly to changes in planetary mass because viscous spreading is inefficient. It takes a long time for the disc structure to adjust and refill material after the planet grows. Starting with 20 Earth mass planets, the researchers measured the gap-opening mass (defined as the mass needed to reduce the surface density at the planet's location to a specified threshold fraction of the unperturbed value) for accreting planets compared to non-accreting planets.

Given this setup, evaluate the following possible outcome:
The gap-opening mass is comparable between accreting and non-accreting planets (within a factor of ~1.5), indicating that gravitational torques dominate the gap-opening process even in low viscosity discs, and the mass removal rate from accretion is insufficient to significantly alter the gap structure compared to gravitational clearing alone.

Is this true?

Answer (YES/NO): NO